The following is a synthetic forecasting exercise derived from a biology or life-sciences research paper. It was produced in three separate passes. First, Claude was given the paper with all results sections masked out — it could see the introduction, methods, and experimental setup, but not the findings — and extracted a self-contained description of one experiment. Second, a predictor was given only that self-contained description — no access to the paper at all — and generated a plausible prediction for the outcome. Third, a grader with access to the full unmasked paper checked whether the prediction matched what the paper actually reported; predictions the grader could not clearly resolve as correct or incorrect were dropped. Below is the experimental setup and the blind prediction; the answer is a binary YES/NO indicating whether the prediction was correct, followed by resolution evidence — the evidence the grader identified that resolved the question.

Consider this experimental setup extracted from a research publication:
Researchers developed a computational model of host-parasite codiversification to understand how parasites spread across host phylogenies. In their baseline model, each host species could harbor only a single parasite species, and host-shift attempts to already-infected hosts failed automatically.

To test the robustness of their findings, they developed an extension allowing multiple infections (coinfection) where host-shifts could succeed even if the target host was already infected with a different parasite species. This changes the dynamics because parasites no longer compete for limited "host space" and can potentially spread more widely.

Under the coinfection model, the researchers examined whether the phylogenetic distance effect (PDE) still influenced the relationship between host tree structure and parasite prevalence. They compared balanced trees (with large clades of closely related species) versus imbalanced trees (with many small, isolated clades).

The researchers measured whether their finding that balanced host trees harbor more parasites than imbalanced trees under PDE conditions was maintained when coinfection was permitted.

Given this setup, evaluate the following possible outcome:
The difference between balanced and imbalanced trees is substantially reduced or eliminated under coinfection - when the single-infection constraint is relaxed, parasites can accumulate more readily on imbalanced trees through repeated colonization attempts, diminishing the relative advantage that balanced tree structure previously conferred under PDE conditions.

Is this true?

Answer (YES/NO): NO